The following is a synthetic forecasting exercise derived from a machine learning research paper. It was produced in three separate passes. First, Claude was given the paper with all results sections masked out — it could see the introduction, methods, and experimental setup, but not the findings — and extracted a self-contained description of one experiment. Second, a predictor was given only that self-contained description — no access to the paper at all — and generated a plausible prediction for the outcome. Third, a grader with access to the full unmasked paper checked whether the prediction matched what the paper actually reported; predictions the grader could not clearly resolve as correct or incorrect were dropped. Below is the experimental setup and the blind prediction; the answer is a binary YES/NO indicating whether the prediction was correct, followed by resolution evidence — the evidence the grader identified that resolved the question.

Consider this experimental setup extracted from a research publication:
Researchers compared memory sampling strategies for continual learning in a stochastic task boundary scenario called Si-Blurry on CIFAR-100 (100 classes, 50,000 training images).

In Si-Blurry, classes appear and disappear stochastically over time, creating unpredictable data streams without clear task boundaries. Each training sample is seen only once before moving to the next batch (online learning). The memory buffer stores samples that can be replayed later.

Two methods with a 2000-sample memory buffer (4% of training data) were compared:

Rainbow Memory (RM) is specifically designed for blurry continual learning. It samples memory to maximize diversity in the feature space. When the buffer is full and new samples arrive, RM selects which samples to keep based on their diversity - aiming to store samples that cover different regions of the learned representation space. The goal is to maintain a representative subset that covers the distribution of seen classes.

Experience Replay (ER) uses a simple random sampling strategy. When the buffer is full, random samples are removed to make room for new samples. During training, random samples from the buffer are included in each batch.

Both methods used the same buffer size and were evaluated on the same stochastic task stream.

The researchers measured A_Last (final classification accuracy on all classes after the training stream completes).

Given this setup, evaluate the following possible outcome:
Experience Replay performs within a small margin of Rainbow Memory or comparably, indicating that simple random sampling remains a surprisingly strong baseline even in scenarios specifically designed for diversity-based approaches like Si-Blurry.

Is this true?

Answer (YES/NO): NO